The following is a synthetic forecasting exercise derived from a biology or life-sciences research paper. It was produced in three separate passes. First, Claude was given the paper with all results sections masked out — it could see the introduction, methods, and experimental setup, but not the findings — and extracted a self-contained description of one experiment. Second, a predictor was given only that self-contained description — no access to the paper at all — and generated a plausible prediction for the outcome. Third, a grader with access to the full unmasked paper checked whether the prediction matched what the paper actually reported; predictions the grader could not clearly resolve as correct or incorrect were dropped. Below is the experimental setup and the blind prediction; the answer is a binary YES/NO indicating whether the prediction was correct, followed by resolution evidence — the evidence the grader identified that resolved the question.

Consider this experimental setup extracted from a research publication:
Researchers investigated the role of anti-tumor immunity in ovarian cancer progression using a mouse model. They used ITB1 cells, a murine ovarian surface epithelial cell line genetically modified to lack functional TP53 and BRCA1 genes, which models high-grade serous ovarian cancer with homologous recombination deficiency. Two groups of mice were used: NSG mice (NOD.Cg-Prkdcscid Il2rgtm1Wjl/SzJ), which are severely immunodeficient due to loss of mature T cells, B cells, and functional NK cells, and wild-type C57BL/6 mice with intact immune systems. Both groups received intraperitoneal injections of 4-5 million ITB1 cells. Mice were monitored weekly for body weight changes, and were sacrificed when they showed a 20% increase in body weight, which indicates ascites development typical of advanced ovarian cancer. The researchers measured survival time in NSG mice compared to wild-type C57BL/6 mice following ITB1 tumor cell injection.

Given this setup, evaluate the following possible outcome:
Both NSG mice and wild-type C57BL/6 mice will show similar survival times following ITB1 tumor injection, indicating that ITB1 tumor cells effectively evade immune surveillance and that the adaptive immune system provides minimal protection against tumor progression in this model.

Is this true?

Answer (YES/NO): NO